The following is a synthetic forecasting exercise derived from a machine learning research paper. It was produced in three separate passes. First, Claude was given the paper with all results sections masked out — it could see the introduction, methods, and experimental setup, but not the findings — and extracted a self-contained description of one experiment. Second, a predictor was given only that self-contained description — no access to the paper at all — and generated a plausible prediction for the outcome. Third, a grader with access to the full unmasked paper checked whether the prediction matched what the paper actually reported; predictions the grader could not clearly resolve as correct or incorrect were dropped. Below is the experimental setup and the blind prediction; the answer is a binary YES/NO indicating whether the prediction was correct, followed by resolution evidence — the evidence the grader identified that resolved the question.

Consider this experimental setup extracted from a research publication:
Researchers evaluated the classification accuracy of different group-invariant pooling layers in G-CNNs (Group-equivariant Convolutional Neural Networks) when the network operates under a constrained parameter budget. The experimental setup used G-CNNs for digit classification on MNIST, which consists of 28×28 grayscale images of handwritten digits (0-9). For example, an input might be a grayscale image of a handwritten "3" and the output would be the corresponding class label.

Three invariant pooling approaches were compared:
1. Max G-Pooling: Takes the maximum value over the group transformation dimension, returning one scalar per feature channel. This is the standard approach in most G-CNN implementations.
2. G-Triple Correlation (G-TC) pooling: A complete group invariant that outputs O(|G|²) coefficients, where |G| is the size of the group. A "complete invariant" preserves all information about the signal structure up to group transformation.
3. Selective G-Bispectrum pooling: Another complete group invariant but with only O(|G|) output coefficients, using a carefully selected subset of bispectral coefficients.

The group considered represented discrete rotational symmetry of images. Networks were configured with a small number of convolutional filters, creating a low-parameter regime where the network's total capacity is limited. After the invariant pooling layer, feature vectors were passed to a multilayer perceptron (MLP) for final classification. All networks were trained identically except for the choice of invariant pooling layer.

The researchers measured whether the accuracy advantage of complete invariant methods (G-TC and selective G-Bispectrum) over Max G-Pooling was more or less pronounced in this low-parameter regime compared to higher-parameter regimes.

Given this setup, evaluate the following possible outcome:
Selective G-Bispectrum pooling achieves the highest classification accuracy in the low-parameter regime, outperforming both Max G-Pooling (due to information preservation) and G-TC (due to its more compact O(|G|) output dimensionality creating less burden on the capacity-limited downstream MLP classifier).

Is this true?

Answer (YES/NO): NO